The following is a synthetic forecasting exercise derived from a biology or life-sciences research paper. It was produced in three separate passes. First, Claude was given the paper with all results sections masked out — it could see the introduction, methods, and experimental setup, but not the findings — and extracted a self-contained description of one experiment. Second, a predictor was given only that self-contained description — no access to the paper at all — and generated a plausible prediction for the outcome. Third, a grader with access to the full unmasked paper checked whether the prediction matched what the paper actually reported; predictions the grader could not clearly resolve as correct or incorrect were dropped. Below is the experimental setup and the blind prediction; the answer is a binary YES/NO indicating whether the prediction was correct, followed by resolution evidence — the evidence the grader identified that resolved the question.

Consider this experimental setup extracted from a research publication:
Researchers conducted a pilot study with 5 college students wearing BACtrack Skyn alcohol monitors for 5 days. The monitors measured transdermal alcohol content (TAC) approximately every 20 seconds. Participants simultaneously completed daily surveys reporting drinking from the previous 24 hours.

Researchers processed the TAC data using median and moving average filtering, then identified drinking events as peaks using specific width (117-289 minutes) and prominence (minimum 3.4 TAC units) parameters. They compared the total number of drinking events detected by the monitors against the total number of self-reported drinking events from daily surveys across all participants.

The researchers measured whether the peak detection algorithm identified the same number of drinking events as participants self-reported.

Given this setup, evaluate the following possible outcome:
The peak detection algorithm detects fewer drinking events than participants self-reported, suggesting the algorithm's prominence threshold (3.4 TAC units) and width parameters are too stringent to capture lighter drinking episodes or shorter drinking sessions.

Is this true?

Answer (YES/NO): YES